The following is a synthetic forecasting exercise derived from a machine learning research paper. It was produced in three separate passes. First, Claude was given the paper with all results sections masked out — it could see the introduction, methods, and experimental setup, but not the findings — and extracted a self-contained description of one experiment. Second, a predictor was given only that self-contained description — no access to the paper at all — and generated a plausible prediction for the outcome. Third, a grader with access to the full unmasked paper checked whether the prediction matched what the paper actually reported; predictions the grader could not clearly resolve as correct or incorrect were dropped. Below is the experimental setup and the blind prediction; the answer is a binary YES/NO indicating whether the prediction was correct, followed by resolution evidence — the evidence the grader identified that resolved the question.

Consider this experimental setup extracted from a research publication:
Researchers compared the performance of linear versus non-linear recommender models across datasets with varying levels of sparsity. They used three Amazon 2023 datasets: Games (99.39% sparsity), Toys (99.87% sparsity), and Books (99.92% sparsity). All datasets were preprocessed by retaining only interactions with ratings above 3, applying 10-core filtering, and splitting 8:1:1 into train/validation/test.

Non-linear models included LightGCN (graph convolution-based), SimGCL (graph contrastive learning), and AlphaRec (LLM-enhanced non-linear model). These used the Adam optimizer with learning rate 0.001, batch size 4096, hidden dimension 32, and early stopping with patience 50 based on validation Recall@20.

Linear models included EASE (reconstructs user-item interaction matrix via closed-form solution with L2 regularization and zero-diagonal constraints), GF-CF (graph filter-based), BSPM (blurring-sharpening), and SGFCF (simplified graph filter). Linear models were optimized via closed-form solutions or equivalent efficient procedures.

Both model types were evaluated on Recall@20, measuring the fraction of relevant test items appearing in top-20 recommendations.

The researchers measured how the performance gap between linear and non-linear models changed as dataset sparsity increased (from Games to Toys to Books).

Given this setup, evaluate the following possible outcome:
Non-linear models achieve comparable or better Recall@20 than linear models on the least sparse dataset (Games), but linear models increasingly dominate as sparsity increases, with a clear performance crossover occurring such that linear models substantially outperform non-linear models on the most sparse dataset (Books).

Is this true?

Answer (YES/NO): NO